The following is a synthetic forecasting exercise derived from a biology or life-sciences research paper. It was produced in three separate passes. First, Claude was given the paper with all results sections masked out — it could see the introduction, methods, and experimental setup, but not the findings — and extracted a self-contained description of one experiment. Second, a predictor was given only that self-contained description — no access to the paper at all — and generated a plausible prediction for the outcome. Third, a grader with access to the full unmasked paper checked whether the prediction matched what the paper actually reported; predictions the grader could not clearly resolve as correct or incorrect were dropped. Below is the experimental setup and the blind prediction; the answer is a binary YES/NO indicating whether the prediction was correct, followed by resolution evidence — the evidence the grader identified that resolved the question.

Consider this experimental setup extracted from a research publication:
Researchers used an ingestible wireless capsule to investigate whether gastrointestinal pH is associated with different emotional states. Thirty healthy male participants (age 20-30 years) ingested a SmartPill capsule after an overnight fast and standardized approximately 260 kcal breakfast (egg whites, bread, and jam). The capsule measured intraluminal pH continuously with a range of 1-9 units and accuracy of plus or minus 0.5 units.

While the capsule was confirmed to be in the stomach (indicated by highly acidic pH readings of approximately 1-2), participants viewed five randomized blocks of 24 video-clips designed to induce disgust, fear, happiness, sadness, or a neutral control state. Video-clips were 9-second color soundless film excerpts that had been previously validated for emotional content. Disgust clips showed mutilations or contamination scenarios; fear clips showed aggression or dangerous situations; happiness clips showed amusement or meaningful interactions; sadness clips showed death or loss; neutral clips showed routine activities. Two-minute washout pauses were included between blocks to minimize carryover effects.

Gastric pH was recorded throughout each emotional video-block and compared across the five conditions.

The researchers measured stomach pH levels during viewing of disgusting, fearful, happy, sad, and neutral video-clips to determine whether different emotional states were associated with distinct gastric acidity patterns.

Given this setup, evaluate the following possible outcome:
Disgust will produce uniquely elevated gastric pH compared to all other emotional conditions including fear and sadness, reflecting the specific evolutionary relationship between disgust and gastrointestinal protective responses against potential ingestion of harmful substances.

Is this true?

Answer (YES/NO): NO